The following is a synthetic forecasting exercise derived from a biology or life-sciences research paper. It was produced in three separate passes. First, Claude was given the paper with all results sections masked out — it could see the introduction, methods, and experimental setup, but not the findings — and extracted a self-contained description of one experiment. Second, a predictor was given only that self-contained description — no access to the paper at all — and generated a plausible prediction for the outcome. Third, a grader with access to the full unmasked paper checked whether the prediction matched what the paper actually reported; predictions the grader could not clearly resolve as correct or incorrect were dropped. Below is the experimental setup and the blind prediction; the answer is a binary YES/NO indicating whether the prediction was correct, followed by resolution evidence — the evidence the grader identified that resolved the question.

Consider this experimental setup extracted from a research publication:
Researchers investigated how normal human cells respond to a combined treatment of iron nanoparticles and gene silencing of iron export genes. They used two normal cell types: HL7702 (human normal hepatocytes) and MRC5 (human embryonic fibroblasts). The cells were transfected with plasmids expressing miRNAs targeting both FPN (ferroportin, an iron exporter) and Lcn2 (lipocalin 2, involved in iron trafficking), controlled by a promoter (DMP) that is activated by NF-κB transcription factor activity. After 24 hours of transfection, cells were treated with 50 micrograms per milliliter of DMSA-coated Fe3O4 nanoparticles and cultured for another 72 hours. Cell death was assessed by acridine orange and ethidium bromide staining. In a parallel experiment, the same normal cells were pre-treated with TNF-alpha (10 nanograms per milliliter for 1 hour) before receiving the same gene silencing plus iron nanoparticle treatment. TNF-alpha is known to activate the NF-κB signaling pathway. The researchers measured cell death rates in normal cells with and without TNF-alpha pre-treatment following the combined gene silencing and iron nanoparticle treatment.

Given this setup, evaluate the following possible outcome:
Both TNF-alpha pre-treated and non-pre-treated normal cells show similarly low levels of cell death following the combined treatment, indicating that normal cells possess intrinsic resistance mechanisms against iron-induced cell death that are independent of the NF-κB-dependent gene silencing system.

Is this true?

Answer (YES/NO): NO